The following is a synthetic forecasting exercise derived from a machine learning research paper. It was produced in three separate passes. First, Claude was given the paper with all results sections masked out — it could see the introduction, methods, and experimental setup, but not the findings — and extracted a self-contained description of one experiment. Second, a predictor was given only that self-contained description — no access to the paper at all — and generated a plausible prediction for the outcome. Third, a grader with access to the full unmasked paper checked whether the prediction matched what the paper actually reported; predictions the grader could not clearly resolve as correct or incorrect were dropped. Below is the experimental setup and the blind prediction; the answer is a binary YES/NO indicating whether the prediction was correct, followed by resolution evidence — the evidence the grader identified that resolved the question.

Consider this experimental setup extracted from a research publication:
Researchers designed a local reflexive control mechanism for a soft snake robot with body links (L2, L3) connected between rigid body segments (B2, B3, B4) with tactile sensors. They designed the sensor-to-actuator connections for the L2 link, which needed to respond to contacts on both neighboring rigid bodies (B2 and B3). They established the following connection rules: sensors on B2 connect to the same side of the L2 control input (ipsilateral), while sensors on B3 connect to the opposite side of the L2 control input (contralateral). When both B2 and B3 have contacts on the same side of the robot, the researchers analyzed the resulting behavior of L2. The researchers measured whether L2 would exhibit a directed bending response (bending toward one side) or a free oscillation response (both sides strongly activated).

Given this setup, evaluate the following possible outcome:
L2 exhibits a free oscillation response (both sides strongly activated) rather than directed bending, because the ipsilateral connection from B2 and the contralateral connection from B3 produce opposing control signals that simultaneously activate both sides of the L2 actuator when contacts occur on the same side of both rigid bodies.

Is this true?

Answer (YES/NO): YES